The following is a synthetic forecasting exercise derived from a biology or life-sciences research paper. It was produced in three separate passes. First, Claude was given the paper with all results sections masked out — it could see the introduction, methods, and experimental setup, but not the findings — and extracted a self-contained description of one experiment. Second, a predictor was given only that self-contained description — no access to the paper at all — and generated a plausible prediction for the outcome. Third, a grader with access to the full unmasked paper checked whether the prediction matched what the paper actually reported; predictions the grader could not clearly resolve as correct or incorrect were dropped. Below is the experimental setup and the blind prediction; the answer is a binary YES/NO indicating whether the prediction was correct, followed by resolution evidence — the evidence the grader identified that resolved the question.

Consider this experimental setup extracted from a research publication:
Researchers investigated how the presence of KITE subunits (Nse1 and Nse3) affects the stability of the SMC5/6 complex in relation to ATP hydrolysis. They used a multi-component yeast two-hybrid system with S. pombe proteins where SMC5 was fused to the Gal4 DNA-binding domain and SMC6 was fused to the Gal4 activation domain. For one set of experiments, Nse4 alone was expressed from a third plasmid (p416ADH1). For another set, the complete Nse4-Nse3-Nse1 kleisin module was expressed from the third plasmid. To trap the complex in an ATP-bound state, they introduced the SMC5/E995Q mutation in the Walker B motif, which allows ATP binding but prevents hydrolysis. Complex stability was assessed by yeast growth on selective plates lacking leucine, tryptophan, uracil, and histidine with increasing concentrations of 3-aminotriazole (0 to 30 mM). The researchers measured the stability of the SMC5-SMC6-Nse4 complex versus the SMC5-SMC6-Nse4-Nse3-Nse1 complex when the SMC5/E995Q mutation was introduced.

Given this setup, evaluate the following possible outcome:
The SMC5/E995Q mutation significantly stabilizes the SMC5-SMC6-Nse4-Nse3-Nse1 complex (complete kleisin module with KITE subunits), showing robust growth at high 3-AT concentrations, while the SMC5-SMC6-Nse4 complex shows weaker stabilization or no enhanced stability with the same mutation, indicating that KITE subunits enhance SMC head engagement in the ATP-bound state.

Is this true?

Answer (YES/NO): NO